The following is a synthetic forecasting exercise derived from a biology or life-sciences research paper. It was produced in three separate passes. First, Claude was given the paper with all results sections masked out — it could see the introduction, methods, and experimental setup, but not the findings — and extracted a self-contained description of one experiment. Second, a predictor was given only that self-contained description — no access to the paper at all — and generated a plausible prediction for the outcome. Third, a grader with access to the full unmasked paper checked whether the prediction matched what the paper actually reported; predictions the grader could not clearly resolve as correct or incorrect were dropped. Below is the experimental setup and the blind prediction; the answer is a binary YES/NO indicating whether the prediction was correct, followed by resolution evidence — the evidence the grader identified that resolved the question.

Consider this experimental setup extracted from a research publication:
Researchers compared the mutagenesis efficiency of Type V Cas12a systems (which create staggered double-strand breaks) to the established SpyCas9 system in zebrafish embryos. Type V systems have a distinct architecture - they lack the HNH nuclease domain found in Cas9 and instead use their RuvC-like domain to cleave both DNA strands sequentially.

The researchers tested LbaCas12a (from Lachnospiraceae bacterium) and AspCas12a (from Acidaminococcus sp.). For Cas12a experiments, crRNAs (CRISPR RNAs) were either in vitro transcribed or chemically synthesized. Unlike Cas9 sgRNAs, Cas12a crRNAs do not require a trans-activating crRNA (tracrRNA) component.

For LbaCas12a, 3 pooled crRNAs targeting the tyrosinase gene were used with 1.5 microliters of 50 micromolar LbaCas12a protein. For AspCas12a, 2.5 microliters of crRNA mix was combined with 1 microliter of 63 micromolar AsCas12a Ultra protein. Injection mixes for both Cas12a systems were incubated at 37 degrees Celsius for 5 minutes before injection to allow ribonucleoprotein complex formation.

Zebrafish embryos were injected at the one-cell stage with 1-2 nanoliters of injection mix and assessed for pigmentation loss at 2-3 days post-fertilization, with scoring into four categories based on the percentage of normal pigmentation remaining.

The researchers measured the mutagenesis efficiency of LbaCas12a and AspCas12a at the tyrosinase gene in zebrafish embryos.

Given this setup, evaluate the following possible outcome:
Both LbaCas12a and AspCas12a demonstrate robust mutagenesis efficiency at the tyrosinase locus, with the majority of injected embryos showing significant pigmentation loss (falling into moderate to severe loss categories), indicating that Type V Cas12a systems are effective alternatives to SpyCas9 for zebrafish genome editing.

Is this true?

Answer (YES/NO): YES